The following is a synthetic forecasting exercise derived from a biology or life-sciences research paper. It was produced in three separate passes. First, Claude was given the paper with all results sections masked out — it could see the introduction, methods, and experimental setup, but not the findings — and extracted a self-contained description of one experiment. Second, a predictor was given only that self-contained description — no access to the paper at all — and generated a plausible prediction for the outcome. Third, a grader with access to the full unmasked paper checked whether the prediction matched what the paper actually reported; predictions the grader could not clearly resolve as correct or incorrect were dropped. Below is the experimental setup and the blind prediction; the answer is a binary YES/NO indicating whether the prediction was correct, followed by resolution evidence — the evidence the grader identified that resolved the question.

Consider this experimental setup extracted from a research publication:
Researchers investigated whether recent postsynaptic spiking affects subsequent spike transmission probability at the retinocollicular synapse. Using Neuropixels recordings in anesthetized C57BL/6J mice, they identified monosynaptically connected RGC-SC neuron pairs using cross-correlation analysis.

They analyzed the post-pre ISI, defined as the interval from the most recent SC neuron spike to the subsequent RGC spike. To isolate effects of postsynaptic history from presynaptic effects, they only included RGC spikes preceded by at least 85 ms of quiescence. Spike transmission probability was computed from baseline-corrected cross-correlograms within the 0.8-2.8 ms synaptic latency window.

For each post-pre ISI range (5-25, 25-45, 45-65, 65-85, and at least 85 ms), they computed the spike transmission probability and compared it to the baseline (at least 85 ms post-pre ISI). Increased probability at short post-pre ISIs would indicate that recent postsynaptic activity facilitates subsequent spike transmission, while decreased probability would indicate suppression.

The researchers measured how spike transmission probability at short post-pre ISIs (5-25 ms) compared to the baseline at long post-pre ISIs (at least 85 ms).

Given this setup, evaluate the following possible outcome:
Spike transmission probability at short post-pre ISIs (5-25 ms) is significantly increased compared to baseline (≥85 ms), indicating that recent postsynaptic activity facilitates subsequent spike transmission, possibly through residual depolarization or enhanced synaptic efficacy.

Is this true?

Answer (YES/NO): YES